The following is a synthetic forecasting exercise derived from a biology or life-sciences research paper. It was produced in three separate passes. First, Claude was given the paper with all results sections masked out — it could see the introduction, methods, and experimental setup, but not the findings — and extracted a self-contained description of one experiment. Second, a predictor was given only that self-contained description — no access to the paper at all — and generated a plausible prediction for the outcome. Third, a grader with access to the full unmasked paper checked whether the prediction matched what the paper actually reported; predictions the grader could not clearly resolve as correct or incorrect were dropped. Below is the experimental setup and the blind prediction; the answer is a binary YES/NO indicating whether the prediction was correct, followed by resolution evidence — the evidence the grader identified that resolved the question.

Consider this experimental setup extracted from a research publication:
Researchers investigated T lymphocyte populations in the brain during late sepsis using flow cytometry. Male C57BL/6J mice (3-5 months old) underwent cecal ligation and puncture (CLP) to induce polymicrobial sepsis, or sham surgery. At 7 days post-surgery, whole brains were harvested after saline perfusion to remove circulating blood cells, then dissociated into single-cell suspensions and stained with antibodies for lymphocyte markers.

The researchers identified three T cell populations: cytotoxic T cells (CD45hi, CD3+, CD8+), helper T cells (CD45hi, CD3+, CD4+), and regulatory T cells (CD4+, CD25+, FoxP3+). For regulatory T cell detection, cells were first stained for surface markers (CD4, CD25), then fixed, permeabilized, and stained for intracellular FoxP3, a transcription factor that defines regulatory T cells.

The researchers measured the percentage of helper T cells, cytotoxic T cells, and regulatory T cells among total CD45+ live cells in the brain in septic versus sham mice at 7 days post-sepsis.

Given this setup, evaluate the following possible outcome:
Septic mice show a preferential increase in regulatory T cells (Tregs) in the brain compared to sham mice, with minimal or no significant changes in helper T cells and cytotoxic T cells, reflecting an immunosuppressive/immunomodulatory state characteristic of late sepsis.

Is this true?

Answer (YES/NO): NO